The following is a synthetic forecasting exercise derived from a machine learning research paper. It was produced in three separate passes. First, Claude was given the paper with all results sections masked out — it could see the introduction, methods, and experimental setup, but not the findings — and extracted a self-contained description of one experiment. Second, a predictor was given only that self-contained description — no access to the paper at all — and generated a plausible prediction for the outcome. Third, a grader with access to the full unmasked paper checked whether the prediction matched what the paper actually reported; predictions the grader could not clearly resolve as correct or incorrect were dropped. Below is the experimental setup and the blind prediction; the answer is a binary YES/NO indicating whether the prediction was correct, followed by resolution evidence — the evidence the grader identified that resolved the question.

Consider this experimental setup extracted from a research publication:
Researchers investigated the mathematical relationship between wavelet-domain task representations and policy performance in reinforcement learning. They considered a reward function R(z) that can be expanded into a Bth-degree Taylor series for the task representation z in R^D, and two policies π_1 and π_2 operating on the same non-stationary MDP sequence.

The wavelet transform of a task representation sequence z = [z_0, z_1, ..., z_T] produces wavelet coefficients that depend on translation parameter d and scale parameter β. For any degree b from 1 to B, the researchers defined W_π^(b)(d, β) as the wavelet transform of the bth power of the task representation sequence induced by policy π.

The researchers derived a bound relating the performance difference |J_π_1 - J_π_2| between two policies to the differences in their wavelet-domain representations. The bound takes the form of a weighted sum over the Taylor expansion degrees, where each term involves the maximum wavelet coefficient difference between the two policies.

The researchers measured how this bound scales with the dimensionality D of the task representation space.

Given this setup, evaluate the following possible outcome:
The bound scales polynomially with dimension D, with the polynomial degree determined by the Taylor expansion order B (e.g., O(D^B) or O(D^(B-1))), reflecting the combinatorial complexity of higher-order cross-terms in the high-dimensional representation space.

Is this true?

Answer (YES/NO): NO